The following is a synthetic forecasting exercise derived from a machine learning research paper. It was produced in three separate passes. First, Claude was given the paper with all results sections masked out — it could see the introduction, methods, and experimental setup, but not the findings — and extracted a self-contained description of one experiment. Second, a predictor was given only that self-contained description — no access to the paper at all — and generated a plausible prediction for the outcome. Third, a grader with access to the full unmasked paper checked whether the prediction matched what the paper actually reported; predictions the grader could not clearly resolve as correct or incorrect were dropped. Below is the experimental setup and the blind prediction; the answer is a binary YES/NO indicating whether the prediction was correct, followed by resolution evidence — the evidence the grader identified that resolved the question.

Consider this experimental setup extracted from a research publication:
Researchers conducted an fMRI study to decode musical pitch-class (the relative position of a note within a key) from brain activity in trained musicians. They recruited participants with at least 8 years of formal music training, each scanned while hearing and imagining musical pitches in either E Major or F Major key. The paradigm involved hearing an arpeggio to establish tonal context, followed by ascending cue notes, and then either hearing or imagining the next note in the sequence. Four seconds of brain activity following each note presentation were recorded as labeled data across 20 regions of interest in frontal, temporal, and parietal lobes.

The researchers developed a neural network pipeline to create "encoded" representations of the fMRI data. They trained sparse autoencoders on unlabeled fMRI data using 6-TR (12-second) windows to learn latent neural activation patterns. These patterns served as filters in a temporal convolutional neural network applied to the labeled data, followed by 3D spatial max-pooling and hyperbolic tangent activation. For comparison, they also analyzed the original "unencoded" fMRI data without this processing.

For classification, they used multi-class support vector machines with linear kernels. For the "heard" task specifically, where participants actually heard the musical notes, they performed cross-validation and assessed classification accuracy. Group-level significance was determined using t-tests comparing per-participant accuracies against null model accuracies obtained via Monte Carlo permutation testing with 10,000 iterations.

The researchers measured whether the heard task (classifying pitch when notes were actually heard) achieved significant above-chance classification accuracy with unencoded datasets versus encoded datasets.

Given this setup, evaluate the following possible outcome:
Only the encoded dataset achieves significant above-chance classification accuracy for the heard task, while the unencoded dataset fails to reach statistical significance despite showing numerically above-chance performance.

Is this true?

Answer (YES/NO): NO